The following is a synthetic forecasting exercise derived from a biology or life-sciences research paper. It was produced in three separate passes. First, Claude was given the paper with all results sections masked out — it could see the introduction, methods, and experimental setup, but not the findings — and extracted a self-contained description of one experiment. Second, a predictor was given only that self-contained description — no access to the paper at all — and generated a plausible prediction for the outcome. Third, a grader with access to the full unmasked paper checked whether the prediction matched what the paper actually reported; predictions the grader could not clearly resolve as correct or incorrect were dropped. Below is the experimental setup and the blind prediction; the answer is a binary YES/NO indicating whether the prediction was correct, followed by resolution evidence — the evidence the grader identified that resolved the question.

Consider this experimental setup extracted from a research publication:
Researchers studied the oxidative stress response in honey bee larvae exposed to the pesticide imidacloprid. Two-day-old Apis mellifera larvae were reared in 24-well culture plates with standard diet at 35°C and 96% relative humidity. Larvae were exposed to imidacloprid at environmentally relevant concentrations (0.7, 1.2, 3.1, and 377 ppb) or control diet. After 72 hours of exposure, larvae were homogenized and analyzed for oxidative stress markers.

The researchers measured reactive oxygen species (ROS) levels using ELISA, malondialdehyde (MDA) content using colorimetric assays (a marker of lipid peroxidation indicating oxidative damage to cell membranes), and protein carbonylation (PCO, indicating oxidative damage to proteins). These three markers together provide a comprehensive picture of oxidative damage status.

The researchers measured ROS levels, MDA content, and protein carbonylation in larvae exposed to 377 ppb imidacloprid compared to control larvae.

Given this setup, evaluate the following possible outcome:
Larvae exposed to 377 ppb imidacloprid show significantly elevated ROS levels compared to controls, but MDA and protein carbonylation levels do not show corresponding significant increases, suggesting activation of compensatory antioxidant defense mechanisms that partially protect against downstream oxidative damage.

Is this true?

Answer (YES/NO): NO